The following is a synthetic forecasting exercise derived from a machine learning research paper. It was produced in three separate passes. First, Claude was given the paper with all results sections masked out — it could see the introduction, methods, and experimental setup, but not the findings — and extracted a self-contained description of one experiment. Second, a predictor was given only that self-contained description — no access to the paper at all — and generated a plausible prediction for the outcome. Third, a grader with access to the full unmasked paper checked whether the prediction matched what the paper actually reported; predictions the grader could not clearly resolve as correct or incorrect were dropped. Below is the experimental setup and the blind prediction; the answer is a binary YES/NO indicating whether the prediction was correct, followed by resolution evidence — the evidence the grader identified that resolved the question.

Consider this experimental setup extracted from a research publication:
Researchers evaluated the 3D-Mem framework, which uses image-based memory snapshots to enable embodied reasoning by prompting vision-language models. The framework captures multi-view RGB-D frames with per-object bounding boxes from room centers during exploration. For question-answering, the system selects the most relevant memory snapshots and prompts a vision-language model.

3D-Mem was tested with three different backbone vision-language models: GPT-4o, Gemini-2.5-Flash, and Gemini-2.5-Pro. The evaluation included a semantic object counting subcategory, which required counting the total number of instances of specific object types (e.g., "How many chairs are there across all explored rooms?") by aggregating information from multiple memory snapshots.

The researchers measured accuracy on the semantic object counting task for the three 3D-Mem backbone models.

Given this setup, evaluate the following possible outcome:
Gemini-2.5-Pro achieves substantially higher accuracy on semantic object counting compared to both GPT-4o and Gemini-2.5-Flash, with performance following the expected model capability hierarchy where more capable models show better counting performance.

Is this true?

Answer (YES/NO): YES